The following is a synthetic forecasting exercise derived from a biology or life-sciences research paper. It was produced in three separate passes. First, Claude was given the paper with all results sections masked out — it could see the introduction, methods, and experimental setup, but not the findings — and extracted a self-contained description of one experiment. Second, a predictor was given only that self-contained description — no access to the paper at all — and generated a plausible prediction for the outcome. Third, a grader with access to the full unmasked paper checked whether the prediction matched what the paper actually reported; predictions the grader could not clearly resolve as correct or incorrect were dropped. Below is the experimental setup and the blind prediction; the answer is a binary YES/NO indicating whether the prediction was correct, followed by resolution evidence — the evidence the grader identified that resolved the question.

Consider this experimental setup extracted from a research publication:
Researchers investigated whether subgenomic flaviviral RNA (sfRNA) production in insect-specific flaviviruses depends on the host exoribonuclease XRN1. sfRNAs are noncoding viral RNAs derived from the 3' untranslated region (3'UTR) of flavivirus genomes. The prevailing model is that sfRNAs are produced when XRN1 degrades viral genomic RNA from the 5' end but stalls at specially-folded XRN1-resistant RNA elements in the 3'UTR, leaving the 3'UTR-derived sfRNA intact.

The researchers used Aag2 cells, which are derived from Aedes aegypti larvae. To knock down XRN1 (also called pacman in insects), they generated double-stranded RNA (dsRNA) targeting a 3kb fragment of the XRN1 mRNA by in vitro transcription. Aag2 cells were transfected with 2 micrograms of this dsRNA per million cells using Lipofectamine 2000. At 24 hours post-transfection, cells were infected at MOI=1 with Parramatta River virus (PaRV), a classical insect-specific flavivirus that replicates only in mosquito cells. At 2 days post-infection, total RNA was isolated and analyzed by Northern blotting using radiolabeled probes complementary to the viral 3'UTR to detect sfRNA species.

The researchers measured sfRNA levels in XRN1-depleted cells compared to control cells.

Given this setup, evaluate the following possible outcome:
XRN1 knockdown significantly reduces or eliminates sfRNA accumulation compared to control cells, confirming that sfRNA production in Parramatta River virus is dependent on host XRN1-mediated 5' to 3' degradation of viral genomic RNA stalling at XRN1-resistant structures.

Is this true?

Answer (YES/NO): YES